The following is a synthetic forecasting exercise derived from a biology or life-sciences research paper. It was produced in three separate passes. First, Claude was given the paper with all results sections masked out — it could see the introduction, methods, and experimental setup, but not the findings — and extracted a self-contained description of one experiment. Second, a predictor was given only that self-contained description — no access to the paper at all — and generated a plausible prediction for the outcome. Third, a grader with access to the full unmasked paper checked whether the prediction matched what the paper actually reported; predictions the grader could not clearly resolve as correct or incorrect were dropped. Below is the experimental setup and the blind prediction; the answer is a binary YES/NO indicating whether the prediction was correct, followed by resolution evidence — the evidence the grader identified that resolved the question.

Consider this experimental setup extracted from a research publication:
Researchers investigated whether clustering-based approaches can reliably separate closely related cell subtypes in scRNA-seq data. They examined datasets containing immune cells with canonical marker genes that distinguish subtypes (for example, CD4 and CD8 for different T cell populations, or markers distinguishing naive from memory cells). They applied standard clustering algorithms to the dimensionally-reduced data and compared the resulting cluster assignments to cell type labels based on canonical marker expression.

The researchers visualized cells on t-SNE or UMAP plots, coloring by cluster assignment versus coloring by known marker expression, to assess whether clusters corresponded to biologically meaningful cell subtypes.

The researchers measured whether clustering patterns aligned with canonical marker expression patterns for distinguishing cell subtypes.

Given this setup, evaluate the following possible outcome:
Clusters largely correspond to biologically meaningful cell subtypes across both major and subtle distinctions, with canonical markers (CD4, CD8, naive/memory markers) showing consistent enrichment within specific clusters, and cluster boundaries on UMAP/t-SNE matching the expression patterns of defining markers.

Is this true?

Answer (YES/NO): NO